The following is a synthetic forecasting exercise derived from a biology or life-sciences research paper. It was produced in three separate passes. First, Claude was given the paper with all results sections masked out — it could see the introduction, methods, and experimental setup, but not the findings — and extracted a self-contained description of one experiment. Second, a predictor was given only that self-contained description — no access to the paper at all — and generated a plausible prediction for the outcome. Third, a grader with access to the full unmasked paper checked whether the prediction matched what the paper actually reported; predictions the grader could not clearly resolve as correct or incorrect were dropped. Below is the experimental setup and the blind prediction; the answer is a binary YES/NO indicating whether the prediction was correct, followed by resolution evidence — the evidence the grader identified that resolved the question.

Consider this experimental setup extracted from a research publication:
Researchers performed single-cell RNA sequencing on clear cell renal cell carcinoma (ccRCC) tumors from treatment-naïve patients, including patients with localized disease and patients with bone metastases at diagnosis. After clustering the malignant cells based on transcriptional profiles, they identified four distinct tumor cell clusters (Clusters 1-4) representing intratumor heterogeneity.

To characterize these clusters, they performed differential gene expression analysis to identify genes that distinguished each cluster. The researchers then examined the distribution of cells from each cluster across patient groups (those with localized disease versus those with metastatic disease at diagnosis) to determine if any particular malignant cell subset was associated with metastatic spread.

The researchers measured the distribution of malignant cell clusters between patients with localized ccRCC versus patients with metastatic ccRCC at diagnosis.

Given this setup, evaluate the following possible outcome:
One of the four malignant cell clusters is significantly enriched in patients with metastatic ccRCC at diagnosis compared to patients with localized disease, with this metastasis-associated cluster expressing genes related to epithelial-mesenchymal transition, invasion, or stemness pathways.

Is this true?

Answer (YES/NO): NO